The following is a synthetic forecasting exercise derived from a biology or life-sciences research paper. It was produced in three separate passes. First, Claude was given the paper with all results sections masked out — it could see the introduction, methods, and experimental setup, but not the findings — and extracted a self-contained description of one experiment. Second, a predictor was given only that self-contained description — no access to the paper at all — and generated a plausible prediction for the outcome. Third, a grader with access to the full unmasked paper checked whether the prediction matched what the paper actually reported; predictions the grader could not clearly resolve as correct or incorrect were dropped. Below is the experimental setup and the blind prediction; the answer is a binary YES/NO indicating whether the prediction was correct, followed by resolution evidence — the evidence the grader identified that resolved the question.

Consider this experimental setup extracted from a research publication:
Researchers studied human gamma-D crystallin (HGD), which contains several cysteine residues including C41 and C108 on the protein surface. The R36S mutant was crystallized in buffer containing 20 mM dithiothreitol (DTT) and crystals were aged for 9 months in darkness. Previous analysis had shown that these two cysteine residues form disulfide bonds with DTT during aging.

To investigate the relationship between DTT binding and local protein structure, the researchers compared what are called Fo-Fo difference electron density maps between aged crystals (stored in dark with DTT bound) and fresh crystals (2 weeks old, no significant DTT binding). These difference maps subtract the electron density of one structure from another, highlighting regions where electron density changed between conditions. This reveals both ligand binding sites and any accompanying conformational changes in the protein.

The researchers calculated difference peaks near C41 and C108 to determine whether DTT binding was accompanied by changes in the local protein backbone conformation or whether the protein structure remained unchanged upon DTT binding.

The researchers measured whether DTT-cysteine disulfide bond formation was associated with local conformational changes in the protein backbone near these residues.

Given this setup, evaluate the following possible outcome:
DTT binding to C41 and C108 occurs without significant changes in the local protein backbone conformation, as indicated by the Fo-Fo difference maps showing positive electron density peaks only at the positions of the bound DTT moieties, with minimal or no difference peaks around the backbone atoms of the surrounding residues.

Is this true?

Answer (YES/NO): NO